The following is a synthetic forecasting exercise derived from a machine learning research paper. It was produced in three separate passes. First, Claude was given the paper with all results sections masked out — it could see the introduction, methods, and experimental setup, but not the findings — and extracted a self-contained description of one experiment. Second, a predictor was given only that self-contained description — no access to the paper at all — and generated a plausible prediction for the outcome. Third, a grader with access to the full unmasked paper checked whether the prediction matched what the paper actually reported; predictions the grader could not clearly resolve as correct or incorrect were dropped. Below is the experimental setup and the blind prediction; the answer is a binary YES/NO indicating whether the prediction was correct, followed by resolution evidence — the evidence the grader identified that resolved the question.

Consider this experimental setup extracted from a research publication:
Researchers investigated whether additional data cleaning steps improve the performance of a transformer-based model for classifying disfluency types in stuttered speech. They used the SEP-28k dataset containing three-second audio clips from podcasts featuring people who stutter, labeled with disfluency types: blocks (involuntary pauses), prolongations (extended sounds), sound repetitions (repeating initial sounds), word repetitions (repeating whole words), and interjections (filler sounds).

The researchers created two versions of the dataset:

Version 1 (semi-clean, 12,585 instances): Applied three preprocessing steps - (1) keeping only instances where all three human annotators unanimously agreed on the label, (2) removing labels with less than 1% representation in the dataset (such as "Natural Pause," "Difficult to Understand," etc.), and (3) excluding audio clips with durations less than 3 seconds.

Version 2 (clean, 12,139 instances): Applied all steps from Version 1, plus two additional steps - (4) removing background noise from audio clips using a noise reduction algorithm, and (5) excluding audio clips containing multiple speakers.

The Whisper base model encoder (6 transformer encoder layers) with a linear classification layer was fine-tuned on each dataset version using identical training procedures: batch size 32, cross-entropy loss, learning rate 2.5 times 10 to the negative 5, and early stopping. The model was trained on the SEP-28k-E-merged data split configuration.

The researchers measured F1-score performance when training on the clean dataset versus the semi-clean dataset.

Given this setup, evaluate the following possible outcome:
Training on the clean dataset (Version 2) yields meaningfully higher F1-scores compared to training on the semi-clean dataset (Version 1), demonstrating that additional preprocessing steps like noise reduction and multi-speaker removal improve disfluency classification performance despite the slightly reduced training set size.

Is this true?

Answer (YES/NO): NO